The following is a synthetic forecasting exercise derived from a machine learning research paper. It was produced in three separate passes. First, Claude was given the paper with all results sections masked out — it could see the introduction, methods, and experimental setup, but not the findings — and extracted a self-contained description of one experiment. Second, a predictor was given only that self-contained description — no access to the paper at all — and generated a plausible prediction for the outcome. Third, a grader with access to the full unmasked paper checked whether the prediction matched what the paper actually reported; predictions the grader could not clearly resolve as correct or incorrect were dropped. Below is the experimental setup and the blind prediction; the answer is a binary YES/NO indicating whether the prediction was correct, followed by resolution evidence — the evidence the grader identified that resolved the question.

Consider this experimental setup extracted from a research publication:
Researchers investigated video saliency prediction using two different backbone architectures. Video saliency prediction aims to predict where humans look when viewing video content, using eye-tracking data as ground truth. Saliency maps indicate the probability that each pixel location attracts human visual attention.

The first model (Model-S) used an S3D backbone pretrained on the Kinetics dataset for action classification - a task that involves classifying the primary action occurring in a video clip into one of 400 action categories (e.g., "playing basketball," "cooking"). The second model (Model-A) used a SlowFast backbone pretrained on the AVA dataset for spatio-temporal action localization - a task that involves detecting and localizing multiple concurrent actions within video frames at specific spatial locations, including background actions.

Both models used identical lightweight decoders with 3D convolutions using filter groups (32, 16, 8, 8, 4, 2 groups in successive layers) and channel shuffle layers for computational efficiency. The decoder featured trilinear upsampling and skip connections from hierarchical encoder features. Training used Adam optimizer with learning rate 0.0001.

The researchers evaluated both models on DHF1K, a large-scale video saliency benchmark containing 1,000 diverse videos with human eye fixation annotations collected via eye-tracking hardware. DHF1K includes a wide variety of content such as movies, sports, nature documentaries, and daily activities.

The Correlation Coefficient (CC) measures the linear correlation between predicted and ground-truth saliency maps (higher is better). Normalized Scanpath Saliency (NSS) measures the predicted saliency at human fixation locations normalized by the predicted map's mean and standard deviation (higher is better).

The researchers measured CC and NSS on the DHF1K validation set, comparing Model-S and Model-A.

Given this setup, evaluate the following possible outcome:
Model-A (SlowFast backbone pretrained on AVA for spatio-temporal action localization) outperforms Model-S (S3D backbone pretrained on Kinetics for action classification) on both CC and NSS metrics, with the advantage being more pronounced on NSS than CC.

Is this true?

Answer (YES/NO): NO